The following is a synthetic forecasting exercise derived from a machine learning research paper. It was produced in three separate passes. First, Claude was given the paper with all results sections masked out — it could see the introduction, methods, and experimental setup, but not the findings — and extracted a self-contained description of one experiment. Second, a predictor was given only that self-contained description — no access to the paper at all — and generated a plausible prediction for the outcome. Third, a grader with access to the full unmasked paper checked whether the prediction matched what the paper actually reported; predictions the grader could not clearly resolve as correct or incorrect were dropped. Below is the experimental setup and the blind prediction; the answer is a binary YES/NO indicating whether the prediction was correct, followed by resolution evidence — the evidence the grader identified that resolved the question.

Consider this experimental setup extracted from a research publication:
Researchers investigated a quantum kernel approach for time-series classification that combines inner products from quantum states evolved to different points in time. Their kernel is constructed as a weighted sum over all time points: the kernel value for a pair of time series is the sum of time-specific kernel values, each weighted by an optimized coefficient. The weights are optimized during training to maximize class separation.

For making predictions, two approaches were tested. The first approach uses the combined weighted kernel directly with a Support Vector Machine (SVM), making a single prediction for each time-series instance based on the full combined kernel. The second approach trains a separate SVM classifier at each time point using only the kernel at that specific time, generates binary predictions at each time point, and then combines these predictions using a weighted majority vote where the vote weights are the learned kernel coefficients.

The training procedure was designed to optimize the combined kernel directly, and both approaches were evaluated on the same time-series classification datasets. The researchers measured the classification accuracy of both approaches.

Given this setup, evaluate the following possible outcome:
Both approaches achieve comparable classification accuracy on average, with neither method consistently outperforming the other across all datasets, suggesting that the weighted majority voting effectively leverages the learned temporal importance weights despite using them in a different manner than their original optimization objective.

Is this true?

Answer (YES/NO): NO